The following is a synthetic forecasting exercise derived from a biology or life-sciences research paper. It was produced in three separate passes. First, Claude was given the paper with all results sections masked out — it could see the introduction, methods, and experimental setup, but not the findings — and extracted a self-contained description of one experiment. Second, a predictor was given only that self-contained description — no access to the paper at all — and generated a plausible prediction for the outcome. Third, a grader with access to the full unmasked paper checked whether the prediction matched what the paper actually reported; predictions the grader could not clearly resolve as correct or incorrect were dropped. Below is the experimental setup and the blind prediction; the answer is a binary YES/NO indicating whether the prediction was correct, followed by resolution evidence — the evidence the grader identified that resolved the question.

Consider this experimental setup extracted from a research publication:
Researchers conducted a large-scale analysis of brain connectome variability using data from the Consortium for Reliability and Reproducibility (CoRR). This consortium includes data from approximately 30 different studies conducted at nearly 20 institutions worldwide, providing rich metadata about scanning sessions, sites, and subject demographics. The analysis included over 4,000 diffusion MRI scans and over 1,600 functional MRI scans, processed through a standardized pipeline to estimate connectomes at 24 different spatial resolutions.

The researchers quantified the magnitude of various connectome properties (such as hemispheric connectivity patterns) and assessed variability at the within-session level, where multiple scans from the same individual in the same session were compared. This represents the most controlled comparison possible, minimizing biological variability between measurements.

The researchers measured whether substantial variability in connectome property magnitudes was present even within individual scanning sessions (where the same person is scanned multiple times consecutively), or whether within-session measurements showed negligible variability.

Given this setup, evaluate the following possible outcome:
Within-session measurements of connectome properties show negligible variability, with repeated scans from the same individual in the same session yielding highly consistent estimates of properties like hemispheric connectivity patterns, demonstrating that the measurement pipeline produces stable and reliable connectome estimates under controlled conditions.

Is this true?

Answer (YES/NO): YES